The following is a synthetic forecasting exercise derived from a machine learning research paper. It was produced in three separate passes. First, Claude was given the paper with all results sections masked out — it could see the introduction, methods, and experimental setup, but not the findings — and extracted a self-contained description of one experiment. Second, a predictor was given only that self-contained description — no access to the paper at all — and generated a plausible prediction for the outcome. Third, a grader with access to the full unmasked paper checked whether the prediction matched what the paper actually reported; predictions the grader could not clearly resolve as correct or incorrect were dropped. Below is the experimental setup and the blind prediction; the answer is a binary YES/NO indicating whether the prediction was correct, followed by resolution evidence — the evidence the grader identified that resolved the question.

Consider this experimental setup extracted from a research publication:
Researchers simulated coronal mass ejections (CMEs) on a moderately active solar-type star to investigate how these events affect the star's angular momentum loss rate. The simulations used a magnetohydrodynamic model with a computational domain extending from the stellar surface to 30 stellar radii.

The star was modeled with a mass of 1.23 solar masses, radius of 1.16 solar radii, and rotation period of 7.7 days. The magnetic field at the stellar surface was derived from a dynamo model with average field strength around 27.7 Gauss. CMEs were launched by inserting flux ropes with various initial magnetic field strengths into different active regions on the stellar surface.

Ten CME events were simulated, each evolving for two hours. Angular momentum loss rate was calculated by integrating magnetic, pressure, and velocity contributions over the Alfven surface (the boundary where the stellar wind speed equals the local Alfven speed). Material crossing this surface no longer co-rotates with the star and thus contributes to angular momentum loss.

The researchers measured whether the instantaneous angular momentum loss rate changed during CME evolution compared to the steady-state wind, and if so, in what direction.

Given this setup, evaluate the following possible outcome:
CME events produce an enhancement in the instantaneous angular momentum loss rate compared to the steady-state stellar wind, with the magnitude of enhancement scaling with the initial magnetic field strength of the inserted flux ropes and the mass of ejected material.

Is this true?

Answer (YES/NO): NO